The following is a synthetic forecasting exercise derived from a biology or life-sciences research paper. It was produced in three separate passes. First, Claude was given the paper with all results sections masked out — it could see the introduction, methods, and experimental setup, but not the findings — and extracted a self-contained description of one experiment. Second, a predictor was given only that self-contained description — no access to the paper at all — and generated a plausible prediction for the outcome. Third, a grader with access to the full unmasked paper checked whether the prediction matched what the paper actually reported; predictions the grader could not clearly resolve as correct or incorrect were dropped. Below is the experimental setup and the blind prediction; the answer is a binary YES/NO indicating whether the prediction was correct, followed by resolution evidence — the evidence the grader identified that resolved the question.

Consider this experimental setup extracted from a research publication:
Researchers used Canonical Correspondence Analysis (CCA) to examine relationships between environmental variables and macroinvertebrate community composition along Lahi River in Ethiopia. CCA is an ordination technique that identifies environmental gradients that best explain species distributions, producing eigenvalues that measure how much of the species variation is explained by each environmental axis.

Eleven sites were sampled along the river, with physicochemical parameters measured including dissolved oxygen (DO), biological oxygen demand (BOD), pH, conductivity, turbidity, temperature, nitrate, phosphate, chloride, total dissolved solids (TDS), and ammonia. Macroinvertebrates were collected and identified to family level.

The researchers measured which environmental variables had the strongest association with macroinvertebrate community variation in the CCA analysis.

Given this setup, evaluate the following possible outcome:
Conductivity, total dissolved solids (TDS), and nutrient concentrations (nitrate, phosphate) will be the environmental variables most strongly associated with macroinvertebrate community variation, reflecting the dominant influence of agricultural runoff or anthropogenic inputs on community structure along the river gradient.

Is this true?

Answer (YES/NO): NO